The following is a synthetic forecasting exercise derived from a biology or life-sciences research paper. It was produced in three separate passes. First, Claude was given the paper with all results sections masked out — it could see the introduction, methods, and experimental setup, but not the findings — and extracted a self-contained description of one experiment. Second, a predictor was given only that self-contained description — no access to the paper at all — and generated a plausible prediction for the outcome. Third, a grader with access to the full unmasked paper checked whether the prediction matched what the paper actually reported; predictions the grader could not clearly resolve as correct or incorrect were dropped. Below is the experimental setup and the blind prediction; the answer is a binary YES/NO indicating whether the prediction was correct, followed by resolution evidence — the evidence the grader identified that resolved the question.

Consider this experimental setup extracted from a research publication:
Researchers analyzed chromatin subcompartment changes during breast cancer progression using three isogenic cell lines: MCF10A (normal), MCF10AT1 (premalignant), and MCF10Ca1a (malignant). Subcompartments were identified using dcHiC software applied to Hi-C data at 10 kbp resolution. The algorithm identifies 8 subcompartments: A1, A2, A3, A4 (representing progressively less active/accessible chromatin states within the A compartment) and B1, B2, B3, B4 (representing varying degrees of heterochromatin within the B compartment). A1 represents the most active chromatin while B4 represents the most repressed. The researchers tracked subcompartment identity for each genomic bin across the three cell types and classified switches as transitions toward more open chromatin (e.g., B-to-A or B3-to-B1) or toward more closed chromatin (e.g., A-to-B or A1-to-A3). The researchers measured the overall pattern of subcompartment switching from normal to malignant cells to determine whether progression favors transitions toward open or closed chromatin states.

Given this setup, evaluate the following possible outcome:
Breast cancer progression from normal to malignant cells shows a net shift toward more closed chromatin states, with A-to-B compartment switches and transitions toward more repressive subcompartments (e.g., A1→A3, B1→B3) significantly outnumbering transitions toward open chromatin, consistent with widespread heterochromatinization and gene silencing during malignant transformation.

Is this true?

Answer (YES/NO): NO